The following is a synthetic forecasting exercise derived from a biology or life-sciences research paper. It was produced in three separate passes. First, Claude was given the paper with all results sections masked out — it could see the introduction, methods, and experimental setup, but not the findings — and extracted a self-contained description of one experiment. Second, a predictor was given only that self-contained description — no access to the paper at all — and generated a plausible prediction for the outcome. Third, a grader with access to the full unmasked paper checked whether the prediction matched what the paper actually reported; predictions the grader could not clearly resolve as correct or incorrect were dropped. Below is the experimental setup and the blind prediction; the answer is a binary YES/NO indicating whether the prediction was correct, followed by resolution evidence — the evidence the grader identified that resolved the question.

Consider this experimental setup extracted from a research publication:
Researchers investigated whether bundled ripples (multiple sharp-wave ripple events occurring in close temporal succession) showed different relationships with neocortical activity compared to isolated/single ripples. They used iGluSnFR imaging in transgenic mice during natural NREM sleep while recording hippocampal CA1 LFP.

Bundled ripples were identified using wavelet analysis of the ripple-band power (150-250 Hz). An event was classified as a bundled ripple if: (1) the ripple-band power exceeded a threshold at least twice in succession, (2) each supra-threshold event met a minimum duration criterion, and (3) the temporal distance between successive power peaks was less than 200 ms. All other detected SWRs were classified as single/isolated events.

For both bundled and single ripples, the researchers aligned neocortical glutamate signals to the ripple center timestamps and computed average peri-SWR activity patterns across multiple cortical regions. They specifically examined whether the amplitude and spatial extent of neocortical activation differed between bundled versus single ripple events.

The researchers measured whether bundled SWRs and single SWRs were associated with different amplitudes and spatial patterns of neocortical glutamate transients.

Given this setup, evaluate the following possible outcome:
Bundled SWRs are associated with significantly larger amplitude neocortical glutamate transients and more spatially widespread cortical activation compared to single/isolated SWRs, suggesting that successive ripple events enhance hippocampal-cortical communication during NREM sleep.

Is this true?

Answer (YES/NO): YES